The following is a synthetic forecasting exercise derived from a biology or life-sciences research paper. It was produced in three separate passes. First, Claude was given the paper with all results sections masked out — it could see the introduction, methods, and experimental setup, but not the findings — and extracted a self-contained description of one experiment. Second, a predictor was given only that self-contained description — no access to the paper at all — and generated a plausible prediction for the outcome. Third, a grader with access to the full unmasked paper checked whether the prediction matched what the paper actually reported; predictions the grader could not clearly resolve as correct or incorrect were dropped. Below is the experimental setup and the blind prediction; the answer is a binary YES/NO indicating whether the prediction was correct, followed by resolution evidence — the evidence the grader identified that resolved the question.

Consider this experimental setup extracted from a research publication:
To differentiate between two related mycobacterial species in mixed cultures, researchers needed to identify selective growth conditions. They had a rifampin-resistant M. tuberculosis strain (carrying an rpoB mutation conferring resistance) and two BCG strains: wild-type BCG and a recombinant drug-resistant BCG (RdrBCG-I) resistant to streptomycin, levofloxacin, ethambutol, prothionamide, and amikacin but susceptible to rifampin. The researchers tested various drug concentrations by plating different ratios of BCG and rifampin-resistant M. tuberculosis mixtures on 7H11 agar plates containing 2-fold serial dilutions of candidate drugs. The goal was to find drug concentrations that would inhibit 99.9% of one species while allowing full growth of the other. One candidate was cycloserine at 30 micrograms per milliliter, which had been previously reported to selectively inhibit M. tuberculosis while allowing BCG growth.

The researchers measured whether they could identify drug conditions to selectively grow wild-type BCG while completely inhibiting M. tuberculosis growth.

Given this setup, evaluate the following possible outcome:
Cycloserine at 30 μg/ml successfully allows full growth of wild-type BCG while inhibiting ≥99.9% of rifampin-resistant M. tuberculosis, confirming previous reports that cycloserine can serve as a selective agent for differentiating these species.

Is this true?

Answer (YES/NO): NO